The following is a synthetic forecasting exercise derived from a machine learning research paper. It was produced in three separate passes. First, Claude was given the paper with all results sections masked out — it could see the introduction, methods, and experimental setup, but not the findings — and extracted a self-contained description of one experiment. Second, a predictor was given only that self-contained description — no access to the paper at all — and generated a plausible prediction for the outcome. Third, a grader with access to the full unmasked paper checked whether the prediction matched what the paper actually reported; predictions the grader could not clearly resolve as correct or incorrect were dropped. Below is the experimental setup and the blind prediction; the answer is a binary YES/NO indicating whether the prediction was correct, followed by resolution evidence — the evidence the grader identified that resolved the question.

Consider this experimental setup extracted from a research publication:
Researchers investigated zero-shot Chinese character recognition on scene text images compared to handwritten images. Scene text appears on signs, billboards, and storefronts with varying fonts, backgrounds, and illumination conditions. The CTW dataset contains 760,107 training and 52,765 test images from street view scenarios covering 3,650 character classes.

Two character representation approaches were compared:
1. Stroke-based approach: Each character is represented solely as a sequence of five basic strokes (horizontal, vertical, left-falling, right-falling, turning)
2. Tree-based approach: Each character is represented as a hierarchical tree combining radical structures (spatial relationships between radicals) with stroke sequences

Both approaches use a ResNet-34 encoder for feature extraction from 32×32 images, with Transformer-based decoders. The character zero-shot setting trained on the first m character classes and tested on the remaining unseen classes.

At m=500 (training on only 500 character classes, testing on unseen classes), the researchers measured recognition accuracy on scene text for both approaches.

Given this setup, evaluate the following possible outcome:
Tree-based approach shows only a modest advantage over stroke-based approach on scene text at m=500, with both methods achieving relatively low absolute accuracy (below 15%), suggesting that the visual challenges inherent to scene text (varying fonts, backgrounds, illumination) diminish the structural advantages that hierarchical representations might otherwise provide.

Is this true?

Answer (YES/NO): NO